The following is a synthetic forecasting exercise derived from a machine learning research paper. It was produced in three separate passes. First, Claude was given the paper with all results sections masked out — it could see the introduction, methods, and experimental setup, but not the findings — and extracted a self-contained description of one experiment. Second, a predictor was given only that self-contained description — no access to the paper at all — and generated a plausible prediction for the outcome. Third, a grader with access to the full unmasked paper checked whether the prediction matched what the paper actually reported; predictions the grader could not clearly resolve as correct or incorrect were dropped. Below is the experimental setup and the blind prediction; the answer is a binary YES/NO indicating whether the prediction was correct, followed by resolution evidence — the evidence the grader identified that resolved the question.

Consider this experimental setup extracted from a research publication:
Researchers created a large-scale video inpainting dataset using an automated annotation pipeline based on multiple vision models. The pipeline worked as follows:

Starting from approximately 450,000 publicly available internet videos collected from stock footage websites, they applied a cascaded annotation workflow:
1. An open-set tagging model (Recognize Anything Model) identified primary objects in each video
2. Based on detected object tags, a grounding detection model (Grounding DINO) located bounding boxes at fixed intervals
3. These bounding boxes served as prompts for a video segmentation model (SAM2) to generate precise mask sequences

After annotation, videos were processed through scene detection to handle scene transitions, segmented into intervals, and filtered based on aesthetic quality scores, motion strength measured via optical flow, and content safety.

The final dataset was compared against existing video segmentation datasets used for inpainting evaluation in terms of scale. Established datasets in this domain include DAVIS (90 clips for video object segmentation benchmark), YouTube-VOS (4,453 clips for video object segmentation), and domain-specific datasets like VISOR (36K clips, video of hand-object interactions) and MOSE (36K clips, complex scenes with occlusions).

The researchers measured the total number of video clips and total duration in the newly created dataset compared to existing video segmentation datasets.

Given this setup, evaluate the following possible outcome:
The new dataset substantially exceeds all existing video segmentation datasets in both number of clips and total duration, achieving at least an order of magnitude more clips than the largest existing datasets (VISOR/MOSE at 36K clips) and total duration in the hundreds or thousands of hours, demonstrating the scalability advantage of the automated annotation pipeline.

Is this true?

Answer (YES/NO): YES